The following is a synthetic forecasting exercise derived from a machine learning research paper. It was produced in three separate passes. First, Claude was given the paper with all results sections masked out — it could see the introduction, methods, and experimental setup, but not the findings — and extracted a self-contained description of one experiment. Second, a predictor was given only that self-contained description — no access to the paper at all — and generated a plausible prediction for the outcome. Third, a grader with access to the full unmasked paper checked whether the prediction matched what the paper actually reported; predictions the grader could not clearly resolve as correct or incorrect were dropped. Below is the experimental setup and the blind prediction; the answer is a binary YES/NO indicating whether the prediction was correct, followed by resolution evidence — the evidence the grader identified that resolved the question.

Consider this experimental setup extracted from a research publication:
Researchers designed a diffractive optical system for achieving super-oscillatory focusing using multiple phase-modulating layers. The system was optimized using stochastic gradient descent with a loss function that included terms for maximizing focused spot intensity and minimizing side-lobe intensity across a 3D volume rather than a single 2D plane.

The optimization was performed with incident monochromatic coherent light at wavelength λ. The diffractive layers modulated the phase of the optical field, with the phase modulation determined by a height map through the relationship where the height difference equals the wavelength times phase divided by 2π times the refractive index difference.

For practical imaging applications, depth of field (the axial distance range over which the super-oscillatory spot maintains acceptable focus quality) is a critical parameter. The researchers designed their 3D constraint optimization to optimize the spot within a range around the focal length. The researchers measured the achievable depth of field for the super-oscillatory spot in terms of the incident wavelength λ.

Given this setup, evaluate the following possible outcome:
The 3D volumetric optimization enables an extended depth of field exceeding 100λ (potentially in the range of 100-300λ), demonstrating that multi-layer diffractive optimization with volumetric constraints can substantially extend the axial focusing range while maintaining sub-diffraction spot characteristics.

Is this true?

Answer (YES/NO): NO